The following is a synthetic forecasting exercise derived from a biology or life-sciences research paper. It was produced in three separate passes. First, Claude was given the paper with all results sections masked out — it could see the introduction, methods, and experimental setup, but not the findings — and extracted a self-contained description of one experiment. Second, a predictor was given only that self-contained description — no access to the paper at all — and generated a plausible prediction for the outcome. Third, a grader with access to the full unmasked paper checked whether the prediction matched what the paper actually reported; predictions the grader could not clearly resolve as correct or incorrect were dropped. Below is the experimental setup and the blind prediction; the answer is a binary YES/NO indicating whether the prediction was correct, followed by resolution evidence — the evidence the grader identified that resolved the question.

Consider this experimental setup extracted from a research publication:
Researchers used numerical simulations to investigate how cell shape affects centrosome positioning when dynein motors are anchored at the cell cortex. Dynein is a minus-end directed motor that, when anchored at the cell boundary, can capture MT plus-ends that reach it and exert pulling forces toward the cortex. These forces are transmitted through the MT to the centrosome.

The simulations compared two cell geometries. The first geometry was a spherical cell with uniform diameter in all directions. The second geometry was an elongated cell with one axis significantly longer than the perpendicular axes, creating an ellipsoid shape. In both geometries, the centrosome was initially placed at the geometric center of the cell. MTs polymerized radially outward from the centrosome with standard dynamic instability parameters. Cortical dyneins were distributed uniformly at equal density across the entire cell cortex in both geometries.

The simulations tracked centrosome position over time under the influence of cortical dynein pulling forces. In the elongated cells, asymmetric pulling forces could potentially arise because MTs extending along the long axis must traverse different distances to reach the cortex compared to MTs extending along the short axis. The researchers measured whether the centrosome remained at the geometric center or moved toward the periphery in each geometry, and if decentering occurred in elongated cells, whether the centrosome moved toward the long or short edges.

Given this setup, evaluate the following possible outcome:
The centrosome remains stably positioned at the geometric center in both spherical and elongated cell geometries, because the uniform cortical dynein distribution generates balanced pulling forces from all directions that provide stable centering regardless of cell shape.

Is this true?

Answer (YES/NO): YES